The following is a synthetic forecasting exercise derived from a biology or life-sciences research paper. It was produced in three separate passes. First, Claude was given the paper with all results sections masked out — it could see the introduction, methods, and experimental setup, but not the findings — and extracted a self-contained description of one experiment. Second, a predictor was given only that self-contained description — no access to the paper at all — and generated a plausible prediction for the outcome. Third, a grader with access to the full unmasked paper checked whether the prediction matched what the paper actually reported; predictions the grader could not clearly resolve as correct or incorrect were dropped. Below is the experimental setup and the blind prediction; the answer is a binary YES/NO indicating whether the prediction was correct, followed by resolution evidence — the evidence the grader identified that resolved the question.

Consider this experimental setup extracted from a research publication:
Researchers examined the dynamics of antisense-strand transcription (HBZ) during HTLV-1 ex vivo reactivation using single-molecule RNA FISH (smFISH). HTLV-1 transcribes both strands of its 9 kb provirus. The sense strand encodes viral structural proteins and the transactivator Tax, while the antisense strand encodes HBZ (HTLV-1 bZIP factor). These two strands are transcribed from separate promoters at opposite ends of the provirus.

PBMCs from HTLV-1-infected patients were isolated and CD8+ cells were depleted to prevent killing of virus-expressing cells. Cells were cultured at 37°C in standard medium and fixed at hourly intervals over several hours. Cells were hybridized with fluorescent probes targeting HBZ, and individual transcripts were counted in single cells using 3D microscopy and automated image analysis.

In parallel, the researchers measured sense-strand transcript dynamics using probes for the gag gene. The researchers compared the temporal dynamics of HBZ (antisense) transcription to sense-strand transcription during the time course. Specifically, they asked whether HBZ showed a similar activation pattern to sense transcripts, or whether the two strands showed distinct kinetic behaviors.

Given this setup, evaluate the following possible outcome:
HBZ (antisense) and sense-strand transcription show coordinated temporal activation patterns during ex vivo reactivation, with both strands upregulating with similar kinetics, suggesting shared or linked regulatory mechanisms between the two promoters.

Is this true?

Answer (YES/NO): NO